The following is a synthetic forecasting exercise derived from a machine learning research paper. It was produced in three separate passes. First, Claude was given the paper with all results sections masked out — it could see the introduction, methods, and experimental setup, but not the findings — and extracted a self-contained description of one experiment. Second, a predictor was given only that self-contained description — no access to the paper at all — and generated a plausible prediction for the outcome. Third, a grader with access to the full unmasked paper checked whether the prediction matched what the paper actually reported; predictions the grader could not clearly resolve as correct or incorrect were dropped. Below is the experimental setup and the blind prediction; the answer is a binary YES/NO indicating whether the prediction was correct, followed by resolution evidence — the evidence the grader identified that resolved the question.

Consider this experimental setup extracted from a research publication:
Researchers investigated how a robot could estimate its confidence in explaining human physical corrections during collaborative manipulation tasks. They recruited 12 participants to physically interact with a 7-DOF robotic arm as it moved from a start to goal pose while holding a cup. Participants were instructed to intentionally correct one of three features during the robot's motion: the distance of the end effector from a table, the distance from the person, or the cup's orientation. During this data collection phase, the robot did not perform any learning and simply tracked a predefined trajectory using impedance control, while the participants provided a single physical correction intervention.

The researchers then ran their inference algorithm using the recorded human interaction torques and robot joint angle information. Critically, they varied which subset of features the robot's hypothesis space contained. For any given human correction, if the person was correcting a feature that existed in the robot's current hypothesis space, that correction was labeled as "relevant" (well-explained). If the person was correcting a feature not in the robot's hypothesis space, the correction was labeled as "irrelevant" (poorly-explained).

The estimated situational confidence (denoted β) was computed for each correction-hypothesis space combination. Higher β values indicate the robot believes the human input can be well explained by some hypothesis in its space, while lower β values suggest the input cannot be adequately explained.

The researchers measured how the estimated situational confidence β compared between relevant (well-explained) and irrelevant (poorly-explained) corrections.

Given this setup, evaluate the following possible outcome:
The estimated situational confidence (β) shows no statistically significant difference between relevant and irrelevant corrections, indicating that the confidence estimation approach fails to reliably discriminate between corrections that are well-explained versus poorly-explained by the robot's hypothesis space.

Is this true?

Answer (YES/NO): NO